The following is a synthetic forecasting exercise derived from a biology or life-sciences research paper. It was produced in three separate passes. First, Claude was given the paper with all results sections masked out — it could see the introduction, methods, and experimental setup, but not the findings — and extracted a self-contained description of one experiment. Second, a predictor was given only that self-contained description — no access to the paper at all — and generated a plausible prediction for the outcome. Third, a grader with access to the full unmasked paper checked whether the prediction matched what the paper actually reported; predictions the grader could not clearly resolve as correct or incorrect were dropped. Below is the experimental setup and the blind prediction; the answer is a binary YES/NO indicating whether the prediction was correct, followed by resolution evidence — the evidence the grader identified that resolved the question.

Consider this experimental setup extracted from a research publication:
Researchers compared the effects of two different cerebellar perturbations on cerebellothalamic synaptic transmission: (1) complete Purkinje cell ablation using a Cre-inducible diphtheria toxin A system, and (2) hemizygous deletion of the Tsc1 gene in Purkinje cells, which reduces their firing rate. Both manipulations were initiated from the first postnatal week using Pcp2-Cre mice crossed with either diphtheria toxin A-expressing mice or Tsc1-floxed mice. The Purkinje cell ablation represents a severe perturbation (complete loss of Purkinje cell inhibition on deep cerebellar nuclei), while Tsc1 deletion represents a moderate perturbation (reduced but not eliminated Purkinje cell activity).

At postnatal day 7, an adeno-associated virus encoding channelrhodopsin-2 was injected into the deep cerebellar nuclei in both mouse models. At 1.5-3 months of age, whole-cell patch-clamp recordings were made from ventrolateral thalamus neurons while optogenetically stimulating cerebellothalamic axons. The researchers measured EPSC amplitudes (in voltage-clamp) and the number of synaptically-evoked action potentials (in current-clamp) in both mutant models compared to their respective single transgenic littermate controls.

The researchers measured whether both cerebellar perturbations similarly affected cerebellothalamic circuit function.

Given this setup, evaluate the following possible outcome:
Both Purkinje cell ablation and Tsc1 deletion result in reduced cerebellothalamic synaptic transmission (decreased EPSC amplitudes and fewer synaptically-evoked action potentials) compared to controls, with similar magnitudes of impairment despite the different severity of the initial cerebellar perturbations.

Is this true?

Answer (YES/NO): NO